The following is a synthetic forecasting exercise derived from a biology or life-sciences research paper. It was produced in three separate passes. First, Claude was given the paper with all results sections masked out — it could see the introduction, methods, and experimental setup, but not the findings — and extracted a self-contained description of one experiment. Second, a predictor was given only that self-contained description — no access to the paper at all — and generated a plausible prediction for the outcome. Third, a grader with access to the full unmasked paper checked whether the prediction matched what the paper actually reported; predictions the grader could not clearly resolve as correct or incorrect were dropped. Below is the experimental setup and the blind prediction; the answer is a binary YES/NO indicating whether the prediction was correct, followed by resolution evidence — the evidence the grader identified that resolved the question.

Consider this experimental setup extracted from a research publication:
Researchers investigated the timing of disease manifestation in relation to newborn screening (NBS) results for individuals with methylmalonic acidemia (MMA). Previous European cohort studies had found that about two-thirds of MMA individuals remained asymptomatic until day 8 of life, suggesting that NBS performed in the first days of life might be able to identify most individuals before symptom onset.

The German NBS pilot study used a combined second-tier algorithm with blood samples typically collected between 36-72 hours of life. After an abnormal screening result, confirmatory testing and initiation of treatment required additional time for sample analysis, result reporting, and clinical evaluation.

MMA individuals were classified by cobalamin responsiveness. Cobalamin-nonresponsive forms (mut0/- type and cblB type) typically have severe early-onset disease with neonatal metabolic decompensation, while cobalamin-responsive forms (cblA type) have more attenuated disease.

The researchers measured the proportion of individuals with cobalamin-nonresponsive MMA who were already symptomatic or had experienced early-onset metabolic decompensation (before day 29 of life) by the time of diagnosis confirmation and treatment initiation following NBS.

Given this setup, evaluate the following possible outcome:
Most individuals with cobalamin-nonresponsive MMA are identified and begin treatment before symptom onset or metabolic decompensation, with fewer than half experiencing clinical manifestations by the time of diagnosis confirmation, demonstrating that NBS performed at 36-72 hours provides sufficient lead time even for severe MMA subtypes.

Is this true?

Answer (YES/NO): NO